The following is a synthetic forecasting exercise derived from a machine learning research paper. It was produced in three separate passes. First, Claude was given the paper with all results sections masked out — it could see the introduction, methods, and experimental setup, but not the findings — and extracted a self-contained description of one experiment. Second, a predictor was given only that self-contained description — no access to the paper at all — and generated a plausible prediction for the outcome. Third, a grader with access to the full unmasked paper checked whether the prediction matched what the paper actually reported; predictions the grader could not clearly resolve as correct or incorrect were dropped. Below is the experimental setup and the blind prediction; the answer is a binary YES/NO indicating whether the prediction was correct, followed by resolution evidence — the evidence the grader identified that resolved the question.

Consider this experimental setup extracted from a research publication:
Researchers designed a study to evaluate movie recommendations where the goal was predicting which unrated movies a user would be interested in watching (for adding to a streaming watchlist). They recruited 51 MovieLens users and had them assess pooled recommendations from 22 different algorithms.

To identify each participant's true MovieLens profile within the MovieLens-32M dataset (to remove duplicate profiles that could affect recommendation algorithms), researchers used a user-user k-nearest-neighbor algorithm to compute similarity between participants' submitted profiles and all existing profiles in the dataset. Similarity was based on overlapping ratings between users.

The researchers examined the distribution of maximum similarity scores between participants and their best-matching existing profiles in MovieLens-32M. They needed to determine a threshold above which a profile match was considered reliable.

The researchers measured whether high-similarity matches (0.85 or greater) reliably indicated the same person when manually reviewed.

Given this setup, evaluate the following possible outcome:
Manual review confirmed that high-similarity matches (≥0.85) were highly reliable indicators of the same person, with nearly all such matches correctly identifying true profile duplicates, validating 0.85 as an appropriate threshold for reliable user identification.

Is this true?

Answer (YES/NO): YES